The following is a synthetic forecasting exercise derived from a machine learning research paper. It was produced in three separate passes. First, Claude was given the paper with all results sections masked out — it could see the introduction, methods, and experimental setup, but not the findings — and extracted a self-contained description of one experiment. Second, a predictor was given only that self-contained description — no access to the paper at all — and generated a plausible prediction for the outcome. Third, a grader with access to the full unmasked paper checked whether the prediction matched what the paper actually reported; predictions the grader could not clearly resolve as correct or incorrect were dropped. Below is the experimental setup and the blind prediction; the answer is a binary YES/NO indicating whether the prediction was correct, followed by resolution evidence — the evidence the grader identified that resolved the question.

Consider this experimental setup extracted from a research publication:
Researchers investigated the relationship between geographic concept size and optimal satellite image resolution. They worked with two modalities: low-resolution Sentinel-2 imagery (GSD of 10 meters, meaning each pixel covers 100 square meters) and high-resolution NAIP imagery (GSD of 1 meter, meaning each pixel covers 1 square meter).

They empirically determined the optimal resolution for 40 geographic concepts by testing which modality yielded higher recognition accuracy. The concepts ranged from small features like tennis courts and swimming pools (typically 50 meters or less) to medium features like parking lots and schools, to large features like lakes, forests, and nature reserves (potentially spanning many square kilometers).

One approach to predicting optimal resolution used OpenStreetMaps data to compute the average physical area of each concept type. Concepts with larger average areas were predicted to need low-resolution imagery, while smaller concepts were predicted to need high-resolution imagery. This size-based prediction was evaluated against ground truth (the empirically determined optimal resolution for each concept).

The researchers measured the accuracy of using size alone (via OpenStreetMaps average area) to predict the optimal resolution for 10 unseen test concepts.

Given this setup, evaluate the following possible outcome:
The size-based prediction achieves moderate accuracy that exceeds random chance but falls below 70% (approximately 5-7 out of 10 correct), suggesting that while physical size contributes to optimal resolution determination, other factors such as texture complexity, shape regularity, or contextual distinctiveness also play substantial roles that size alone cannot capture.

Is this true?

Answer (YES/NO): NO